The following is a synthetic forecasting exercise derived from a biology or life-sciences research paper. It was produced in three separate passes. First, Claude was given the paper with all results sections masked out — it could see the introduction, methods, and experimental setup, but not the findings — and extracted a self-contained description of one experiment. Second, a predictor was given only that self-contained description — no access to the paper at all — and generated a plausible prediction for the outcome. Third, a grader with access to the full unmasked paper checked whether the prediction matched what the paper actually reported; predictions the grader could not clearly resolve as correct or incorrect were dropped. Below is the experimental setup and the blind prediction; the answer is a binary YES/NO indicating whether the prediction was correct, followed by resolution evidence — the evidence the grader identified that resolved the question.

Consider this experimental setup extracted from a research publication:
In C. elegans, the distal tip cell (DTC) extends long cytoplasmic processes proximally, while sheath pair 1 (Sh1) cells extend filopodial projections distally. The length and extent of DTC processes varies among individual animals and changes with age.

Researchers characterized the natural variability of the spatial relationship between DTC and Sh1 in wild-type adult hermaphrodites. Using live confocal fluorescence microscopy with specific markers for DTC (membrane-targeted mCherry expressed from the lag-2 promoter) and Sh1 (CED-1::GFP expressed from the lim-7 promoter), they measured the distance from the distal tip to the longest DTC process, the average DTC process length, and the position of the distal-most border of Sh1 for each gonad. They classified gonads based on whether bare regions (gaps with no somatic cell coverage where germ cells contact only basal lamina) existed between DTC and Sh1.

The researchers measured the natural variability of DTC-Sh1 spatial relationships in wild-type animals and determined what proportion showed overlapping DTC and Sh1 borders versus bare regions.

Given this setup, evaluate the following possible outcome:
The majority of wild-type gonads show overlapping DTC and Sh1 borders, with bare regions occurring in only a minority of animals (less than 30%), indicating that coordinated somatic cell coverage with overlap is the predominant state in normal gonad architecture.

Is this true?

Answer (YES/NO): NO